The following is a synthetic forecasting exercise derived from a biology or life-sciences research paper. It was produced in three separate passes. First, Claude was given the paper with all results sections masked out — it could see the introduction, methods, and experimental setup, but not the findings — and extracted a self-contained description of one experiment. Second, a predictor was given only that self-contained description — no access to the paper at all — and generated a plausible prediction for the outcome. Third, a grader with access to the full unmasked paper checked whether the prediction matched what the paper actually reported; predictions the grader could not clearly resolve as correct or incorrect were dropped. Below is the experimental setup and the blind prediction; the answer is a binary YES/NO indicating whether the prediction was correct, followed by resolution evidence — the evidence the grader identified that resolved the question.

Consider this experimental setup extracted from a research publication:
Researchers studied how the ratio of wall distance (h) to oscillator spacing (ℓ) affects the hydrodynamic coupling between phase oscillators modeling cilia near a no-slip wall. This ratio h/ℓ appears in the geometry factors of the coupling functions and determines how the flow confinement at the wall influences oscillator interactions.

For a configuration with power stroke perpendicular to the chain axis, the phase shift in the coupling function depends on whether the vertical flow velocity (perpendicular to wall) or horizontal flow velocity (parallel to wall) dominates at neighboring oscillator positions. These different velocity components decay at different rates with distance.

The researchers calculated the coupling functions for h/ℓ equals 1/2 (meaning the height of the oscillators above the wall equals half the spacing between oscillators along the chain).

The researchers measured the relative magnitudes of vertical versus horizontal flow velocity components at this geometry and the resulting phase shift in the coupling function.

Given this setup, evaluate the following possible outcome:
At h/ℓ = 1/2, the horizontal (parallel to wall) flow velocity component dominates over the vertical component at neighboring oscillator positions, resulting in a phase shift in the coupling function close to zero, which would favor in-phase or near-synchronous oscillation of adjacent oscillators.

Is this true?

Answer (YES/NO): NO